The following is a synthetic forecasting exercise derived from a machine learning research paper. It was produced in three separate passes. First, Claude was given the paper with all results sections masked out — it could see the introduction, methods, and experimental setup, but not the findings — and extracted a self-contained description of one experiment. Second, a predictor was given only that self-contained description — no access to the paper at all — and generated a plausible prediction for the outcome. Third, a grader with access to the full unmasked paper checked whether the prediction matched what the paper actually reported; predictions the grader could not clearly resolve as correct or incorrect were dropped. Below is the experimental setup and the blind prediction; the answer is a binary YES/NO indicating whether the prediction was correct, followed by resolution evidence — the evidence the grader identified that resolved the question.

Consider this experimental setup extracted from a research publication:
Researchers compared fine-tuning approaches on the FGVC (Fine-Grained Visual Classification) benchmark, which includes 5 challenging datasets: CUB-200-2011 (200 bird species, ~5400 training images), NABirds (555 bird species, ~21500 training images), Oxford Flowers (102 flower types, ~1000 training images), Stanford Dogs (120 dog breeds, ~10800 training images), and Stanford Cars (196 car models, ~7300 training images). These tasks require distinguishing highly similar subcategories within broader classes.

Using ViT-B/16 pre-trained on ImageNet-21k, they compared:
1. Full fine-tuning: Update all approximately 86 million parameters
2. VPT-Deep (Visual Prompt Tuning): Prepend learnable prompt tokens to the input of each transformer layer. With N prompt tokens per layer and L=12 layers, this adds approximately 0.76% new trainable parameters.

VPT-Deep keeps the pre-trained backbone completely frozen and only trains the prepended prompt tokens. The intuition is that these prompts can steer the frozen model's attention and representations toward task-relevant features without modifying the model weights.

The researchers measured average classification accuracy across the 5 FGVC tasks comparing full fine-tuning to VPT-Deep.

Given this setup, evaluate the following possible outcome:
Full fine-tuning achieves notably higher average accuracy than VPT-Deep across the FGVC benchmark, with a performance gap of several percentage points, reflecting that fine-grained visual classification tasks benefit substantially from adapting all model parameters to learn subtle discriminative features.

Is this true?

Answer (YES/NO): NO